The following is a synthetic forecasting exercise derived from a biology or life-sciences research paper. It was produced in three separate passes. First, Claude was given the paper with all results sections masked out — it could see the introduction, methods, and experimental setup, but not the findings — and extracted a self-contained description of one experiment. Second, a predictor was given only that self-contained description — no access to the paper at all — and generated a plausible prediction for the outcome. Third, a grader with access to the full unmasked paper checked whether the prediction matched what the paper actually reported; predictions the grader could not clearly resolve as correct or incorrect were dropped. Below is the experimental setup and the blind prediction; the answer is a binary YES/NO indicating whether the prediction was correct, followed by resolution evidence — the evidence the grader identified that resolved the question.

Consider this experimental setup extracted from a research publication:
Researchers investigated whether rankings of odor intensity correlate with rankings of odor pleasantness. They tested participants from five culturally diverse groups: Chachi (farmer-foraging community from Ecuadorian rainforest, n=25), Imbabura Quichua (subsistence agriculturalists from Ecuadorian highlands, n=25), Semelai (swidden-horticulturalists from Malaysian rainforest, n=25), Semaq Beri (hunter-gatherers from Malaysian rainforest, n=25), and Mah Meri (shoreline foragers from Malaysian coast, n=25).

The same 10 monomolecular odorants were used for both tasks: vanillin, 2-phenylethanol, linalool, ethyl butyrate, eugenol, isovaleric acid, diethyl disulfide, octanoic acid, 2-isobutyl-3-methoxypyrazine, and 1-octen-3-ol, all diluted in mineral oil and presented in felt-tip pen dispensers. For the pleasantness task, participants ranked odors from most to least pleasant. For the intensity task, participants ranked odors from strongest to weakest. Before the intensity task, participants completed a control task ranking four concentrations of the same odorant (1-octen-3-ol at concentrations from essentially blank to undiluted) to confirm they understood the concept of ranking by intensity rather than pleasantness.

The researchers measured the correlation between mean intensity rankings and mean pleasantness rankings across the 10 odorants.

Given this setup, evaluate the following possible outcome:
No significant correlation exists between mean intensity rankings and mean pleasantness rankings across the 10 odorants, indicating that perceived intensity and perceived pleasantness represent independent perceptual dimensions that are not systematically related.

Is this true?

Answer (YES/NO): YES